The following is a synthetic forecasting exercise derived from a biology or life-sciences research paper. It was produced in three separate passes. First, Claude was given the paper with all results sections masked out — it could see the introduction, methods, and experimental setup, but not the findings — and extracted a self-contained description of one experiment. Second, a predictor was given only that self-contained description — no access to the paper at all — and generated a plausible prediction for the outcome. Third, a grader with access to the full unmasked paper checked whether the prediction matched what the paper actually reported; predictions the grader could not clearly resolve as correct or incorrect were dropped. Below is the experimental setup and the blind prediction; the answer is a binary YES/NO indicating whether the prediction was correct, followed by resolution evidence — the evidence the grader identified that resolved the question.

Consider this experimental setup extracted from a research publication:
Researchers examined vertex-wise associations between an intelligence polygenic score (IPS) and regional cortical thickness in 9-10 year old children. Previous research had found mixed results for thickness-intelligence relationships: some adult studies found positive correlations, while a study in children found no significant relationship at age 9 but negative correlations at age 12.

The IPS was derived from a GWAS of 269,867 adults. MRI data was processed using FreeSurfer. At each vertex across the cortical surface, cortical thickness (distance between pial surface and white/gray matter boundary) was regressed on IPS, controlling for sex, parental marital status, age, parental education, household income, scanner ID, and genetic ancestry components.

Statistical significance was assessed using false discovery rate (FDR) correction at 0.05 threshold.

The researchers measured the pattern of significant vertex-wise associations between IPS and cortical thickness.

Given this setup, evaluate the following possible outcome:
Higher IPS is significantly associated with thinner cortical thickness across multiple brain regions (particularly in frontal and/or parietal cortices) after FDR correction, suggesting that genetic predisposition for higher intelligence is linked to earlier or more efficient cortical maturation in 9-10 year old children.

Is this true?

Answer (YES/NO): NO